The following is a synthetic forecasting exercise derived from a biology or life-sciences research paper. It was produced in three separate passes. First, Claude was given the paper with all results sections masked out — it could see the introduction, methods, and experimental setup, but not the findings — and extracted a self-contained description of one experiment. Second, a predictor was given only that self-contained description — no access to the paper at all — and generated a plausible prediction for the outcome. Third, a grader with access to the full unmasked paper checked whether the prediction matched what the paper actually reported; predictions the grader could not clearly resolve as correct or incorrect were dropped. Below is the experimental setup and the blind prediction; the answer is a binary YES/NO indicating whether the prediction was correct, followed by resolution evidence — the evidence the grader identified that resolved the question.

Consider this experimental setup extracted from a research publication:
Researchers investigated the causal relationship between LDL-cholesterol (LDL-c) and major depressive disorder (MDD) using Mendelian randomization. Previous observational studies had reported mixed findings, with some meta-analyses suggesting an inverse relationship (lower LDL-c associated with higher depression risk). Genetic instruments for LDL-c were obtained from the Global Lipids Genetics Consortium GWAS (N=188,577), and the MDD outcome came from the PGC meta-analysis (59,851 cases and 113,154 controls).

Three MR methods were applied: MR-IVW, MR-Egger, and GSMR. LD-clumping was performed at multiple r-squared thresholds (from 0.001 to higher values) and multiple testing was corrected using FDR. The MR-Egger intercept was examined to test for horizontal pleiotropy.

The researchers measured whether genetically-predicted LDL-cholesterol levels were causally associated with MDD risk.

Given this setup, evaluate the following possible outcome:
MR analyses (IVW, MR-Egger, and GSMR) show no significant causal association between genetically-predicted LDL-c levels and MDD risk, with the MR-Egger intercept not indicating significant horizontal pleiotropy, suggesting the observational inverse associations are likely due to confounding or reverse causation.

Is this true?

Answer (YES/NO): NO